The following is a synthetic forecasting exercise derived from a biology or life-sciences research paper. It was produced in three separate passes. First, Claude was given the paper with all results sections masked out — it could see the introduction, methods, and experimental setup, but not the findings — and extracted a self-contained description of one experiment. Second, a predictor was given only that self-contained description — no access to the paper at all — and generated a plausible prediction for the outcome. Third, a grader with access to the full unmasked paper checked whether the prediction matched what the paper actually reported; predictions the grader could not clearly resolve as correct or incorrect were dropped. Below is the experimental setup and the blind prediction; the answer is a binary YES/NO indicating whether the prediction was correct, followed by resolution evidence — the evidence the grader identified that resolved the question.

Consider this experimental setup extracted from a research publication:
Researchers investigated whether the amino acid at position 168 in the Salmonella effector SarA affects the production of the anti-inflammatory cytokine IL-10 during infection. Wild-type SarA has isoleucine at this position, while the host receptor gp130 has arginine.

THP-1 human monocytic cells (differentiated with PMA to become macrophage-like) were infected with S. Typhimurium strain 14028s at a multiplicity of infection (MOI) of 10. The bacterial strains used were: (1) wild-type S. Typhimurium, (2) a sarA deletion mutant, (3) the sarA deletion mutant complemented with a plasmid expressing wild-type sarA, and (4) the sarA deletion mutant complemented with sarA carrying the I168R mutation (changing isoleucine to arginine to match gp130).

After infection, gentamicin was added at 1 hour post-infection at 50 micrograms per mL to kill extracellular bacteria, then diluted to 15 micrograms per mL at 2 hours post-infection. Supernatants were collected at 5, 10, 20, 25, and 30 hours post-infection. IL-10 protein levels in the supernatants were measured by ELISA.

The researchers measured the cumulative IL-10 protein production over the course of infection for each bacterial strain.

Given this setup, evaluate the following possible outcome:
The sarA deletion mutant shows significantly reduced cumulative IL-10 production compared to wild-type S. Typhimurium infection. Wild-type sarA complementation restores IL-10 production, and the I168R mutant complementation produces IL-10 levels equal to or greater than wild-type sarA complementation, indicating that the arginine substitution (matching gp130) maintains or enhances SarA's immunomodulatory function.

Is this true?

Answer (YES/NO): NO